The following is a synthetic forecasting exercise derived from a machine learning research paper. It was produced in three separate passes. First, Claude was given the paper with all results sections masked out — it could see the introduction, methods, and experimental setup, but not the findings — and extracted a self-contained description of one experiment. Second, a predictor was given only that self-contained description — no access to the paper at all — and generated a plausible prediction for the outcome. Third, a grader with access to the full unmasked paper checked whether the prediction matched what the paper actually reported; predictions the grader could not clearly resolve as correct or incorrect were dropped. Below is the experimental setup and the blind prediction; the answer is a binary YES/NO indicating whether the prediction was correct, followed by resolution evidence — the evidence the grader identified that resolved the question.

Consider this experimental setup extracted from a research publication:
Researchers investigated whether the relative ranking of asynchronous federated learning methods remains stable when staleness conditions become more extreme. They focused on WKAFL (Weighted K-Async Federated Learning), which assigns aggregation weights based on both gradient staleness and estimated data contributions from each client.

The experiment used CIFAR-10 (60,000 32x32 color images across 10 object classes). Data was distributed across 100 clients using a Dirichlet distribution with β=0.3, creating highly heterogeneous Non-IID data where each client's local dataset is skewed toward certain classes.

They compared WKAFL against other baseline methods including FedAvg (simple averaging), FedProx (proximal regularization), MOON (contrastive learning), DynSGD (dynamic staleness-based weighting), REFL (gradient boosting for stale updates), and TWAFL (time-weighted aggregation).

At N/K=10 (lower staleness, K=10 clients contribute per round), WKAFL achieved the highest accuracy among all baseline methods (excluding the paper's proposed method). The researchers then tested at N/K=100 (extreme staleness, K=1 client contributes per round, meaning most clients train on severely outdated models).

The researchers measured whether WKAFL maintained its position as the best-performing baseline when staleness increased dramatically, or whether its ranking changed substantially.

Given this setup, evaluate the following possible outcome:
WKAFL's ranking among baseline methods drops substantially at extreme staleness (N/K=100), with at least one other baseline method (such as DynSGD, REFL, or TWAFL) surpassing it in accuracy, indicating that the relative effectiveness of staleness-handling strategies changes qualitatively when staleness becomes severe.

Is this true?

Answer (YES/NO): YES